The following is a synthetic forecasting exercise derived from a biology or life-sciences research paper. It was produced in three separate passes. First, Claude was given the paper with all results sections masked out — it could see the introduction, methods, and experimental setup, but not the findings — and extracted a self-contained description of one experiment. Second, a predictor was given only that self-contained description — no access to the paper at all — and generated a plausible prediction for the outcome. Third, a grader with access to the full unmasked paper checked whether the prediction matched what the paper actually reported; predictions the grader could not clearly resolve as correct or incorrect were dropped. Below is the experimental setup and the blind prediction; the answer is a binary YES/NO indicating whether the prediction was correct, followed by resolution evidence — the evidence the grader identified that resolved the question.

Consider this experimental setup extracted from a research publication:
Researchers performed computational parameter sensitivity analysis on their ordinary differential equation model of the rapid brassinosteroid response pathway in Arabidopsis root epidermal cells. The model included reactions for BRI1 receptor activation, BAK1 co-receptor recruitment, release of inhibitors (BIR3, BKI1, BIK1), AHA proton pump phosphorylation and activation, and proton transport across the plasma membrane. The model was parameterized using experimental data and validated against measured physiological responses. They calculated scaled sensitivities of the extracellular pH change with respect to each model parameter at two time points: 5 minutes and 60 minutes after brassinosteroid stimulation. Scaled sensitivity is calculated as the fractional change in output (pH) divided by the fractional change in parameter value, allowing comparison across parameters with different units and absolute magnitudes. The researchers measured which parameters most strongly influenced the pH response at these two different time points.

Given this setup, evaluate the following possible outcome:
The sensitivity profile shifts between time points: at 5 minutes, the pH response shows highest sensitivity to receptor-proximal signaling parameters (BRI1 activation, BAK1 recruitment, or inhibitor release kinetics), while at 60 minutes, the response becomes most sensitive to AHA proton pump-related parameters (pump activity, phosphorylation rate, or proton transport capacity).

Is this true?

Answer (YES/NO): NO